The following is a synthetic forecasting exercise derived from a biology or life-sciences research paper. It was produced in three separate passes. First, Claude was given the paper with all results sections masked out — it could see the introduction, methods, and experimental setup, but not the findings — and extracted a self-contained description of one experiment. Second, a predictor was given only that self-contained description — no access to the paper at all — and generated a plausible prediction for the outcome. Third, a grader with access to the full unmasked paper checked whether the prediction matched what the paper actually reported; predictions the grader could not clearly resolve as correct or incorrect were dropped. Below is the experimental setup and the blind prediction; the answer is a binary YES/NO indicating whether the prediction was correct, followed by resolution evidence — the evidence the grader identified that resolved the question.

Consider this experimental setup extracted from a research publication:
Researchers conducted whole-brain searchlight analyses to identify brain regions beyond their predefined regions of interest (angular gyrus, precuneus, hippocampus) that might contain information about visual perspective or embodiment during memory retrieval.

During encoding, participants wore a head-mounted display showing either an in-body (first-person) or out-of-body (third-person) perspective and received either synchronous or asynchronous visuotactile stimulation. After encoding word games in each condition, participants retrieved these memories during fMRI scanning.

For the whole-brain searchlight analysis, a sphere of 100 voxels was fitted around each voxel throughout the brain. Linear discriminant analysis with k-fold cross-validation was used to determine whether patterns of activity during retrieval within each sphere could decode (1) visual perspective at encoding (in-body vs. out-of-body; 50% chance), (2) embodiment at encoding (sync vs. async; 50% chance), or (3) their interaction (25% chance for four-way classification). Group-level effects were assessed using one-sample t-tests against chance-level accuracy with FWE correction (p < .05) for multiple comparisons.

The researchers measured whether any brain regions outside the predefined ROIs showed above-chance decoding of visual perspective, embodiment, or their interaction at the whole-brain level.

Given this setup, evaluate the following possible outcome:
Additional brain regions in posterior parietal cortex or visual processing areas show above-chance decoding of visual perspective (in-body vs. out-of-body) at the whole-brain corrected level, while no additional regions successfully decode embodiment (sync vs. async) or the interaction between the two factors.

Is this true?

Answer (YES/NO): NO